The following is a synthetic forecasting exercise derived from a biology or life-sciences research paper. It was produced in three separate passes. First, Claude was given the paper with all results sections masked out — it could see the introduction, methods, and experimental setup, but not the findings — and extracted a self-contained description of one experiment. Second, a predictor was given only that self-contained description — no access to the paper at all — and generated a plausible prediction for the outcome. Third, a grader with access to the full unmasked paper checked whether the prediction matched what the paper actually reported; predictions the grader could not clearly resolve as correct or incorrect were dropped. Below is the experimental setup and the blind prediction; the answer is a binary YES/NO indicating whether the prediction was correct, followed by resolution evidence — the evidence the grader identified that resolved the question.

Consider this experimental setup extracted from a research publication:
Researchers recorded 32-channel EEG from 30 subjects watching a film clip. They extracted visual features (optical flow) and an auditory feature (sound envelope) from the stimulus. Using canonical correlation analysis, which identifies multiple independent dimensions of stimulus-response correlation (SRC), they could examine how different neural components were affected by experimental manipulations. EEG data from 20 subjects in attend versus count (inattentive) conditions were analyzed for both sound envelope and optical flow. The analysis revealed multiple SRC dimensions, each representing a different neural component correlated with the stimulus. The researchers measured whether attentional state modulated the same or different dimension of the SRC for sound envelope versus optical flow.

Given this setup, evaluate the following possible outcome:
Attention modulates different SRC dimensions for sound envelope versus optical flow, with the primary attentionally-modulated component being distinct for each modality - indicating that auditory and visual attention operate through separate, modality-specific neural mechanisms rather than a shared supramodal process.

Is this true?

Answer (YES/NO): NO